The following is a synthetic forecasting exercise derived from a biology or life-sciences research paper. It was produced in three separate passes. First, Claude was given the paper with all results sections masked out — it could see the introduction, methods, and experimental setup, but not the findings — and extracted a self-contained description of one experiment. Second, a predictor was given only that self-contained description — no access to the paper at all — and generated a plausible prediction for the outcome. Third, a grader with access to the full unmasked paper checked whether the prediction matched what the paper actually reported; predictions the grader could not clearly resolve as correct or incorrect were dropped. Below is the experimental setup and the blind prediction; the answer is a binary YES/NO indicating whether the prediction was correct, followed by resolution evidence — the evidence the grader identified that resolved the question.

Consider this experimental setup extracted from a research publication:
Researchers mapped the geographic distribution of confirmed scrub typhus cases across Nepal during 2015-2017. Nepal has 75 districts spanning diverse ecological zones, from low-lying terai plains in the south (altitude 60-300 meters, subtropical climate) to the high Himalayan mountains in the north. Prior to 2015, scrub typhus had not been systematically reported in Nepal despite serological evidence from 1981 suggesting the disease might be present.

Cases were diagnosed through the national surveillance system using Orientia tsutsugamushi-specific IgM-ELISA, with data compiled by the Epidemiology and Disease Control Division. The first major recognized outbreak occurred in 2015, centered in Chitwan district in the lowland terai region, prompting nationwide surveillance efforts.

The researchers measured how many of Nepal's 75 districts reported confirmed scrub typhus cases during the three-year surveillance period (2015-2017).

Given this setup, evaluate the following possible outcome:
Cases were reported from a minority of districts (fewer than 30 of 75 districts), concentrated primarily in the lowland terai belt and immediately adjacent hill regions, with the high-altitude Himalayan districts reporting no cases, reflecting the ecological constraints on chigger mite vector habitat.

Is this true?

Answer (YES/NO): NO